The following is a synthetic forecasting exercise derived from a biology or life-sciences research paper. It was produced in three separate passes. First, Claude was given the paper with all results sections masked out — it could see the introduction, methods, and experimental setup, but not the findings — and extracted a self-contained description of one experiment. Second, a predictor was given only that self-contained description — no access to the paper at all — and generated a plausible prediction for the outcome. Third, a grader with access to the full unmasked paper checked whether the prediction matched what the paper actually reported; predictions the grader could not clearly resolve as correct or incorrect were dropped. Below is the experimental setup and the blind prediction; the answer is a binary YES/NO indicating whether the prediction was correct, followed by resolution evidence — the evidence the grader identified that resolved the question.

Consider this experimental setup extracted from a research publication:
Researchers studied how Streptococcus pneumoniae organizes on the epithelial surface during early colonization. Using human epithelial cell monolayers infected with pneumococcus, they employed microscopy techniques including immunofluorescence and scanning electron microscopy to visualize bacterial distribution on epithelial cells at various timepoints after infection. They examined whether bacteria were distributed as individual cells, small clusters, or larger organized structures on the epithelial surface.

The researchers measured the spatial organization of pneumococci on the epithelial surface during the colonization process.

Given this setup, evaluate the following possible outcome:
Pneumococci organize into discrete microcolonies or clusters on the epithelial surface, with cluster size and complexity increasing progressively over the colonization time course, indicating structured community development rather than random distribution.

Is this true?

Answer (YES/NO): YES